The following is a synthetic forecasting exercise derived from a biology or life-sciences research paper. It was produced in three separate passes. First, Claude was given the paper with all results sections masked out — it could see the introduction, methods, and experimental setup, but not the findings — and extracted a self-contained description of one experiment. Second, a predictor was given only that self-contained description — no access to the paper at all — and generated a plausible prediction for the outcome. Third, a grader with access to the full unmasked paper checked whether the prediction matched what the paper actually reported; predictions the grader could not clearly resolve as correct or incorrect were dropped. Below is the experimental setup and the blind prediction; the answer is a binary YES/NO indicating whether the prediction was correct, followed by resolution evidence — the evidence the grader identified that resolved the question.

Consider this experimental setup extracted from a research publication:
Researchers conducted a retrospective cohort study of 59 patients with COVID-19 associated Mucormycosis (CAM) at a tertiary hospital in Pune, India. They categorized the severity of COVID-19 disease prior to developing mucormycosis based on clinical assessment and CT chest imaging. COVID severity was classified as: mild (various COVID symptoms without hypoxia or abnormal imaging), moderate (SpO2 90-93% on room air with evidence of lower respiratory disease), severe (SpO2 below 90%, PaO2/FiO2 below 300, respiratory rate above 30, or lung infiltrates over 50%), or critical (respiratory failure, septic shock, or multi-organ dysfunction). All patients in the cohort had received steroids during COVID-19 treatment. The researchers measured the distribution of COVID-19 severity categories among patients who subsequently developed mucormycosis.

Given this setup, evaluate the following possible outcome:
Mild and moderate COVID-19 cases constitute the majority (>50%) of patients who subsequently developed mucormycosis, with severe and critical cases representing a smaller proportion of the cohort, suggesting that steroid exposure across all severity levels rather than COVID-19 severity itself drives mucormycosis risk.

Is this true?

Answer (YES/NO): YES